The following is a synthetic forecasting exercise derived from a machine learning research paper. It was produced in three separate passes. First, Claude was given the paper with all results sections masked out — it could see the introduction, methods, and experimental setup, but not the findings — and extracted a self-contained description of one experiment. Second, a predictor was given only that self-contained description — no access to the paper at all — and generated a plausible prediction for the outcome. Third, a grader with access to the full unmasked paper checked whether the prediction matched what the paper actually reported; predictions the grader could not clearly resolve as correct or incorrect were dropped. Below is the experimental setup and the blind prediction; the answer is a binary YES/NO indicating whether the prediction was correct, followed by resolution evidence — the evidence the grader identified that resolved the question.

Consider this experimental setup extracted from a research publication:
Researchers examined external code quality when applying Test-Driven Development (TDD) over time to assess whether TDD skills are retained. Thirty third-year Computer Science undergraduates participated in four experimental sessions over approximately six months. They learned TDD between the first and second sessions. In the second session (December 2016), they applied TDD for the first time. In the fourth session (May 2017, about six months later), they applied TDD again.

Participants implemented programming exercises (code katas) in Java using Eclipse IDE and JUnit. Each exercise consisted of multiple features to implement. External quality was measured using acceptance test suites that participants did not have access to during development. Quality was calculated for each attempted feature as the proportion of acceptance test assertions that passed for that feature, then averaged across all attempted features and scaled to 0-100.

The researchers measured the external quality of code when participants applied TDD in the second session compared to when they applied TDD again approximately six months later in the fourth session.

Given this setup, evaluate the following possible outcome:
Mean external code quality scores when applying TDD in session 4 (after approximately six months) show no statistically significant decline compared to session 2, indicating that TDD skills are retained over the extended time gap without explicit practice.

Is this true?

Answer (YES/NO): YES